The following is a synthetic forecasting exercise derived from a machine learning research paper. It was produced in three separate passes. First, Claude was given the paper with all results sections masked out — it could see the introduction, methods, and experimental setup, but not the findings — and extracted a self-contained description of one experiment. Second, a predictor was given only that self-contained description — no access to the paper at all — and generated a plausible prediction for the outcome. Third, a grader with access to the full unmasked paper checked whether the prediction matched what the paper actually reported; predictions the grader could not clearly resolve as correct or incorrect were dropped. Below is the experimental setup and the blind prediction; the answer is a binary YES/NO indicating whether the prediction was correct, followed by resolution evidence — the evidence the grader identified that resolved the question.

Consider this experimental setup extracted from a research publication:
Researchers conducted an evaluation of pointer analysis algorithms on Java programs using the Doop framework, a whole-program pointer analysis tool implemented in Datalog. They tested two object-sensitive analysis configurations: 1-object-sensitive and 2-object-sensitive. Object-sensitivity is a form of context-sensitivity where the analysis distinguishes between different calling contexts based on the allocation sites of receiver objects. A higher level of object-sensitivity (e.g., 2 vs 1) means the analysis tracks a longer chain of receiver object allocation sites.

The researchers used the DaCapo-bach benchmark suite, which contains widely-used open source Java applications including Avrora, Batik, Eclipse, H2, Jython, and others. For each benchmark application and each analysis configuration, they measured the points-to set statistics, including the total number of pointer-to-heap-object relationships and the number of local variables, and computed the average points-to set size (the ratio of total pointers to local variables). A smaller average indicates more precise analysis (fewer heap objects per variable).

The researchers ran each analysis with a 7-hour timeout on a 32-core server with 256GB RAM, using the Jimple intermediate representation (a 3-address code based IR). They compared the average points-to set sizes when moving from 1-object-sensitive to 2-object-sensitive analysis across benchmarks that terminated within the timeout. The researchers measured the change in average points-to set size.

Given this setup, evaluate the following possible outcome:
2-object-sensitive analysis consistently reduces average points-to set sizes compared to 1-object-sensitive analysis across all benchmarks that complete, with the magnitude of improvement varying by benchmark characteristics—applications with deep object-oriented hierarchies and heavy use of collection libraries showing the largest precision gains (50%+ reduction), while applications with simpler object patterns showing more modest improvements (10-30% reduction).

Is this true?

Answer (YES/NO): NO